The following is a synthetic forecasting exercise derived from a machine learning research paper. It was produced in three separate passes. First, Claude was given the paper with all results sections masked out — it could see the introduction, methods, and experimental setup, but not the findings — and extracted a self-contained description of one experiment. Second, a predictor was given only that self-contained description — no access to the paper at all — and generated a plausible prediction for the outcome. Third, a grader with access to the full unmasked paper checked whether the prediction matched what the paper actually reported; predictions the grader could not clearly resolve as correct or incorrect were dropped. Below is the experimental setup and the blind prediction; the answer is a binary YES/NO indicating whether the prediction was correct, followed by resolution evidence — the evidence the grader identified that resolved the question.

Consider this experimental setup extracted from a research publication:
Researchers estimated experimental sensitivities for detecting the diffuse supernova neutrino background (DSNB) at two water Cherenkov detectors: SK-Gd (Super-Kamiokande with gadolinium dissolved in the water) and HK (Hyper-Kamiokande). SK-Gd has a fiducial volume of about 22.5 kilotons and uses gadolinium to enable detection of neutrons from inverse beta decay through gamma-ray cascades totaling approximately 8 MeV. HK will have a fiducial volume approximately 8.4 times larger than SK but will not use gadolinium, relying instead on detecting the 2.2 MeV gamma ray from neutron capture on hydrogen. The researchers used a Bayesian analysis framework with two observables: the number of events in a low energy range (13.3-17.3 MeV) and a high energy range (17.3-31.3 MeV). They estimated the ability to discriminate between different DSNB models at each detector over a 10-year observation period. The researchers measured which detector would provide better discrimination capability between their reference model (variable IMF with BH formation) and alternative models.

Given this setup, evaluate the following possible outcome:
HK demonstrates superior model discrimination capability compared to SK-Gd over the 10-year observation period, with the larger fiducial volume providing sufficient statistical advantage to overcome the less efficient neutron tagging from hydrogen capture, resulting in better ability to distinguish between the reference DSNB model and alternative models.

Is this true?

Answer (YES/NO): YES